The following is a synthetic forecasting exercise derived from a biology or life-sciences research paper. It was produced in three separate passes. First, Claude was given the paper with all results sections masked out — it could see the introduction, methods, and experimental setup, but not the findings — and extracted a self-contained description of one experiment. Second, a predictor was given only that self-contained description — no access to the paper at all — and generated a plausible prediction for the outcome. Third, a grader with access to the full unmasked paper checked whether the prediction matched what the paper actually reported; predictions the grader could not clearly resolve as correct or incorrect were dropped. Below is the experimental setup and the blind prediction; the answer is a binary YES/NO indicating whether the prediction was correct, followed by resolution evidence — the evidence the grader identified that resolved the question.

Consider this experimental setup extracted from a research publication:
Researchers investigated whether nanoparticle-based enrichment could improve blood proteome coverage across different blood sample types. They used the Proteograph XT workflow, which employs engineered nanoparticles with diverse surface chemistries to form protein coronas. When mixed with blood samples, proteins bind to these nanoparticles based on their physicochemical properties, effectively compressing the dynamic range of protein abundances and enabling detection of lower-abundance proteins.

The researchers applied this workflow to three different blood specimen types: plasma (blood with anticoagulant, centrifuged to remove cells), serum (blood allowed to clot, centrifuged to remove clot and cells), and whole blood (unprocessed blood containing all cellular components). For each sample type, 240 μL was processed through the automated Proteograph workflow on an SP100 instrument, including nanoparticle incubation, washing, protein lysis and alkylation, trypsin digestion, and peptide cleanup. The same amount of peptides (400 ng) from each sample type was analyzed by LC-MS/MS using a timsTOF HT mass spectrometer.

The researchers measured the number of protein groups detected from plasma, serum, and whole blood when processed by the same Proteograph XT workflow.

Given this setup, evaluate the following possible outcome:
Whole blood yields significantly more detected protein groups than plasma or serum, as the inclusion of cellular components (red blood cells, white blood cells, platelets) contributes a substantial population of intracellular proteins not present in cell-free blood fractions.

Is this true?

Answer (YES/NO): YES